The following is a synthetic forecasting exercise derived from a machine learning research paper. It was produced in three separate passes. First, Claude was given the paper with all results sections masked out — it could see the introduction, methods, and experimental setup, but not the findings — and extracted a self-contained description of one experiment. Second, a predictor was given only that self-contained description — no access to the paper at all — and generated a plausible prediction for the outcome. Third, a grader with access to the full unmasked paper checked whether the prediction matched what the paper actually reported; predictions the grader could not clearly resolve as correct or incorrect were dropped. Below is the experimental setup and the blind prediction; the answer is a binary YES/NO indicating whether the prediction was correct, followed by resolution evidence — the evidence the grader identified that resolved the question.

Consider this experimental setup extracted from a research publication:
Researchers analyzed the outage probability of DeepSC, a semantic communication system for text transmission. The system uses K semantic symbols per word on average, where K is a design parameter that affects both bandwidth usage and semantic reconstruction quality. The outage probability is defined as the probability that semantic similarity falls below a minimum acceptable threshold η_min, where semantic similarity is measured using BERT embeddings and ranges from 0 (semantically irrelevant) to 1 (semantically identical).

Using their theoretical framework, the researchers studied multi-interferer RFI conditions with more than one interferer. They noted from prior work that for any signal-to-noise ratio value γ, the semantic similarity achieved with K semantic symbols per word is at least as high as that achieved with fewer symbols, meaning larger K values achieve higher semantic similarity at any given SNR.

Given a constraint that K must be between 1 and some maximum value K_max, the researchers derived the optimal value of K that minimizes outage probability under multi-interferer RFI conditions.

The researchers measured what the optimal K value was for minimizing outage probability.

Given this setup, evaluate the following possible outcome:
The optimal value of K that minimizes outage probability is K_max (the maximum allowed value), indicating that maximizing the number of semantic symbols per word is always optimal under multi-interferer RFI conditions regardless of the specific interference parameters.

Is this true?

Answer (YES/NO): YES